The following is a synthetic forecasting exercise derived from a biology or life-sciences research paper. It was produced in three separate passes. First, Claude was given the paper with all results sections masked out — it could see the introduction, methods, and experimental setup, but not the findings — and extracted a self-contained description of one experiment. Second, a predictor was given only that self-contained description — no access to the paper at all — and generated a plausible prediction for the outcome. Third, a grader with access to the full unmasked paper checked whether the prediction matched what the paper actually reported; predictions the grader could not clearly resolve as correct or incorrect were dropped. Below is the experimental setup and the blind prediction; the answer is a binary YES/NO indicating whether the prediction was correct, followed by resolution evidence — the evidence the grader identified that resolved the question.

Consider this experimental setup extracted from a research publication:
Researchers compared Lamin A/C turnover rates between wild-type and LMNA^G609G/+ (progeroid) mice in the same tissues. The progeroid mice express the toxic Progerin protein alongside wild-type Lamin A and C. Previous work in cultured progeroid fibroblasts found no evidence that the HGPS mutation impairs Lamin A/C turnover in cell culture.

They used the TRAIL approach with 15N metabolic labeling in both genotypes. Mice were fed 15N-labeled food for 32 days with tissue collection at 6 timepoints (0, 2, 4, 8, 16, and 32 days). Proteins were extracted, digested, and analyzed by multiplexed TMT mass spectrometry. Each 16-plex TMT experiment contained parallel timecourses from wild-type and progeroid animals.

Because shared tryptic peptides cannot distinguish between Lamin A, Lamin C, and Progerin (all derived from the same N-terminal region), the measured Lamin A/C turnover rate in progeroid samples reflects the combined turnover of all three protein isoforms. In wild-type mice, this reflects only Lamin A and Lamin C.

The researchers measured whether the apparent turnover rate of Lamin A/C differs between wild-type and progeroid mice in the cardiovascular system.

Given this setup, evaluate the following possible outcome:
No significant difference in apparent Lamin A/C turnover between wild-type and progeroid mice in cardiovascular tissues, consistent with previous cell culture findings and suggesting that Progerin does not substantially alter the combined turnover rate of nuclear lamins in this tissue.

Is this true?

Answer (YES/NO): NO